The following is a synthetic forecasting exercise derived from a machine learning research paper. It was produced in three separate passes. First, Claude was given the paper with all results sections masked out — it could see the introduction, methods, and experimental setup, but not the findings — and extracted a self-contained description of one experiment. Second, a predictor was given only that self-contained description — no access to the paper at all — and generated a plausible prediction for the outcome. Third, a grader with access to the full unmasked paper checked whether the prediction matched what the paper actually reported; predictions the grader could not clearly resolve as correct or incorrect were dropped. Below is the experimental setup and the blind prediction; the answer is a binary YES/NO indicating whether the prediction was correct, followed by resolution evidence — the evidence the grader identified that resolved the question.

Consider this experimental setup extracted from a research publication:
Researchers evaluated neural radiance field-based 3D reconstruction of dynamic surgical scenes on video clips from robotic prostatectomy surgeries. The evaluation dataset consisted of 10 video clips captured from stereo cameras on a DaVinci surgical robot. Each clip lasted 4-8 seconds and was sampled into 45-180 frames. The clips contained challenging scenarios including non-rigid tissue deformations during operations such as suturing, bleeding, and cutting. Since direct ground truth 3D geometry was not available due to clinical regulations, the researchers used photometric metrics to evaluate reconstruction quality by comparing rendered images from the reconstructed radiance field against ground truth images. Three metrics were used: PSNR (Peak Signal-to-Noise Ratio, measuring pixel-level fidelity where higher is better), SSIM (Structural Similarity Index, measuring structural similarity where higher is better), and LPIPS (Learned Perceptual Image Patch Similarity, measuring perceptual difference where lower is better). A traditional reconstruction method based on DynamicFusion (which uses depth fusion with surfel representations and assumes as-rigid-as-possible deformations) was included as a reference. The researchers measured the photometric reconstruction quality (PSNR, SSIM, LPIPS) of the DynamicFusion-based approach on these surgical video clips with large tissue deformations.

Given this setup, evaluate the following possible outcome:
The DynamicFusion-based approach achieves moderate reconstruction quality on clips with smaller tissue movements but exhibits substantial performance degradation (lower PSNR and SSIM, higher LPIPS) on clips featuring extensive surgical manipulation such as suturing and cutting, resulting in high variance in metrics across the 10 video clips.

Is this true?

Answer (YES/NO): NO